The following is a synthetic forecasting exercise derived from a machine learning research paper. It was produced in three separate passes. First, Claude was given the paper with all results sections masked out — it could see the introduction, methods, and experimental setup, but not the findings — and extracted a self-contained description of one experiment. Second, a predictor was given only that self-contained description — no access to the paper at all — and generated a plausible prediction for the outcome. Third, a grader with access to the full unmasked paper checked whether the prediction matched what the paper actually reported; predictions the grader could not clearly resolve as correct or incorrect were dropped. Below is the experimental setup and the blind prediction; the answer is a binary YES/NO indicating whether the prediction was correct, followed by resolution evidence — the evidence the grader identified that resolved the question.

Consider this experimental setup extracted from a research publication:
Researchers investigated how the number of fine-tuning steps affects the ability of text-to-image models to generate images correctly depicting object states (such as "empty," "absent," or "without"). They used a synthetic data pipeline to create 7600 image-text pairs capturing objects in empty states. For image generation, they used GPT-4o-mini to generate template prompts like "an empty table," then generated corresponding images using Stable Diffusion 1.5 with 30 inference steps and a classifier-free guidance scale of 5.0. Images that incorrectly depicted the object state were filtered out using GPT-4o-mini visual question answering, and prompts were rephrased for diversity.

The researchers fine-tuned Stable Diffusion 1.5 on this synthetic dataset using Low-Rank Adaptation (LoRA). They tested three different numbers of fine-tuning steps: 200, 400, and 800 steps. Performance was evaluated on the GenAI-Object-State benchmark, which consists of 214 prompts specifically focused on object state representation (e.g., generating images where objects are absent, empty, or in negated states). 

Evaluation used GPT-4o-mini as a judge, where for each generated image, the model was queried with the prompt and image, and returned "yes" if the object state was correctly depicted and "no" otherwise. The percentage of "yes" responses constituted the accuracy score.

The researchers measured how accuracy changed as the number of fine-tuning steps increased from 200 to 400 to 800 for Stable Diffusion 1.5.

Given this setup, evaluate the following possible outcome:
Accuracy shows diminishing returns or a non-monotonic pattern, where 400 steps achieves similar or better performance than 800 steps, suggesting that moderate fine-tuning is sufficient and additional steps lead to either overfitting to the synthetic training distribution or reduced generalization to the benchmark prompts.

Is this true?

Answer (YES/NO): YES